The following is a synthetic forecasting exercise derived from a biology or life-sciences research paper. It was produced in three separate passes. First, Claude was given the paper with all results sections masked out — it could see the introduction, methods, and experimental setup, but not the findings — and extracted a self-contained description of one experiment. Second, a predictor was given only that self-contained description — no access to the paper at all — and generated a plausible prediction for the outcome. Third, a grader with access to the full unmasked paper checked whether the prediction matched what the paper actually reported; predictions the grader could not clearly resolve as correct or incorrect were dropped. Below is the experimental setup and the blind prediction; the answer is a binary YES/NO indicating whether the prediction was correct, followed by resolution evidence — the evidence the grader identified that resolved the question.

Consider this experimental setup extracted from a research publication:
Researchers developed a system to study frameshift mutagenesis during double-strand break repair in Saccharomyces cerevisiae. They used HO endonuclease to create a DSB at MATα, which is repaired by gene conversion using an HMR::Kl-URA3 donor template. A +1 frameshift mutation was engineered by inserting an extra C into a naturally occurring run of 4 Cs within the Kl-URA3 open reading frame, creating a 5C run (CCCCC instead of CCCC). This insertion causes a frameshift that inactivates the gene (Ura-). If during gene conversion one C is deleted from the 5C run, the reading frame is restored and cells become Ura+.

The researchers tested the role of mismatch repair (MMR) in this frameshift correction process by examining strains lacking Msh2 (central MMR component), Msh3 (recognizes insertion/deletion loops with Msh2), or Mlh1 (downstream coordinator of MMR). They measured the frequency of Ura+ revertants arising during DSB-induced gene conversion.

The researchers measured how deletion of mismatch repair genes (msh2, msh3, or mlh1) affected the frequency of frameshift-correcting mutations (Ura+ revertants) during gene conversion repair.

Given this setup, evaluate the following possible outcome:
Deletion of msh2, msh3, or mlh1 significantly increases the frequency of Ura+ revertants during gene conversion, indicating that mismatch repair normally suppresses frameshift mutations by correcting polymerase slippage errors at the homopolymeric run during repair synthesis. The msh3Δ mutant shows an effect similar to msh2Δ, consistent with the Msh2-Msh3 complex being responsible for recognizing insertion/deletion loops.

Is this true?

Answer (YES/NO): YES